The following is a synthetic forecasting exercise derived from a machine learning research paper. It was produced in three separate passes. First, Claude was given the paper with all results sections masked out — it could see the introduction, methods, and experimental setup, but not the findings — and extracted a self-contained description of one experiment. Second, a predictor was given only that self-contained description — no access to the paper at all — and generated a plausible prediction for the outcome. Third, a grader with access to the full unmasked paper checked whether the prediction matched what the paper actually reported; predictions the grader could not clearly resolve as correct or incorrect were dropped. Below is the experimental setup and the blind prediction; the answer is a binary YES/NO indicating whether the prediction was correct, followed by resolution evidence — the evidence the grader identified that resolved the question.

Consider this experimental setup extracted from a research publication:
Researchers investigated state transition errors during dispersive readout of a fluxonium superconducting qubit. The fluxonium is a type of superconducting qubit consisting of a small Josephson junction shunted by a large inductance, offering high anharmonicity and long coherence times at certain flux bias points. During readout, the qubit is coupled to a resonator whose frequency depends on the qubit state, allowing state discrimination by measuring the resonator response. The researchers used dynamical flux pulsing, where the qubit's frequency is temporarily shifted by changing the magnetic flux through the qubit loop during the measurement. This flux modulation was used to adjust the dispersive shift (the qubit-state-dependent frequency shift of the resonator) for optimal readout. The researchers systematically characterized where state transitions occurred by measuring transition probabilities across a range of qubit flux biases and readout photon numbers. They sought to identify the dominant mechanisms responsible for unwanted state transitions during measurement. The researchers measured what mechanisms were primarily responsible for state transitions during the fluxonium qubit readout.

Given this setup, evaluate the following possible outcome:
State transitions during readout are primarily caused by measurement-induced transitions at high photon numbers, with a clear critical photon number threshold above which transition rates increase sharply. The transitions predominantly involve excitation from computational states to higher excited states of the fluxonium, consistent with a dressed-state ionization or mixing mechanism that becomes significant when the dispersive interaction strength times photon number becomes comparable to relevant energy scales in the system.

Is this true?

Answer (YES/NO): NO